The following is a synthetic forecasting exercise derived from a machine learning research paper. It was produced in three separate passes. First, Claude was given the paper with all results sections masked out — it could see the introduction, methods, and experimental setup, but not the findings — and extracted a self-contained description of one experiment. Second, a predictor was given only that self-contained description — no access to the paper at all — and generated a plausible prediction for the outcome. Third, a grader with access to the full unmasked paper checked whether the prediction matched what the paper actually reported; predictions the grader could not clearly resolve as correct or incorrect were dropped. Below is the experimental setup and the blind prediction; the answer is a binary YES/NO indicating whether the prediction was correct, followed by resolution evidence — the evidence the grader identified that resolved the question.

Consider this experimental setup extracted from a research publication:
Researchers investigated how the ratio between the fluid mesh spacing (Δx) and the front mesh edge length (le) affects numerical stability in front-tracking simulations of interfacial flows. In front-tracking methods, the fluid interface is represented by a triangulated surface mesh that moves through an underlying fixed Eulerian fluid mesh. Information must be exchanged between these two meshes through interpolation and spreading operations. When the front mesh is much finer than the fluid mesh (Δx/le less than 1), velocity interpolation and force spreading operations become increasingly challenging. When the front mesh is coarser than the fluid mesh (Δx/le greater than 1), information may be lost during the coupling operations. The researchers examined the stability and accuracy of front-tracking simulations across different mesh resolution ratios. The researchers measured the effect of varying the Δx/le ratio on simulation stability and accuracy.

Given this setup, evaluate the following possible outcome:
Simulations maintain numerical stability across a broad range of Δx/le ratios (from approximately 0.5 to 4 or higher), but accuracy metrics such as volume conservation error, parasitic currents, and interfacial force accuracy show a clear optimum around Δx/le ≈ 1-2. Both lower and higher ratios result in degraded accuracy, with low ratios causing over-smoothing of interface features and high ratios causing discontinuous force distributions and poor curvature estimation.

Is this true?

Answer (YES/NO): NO